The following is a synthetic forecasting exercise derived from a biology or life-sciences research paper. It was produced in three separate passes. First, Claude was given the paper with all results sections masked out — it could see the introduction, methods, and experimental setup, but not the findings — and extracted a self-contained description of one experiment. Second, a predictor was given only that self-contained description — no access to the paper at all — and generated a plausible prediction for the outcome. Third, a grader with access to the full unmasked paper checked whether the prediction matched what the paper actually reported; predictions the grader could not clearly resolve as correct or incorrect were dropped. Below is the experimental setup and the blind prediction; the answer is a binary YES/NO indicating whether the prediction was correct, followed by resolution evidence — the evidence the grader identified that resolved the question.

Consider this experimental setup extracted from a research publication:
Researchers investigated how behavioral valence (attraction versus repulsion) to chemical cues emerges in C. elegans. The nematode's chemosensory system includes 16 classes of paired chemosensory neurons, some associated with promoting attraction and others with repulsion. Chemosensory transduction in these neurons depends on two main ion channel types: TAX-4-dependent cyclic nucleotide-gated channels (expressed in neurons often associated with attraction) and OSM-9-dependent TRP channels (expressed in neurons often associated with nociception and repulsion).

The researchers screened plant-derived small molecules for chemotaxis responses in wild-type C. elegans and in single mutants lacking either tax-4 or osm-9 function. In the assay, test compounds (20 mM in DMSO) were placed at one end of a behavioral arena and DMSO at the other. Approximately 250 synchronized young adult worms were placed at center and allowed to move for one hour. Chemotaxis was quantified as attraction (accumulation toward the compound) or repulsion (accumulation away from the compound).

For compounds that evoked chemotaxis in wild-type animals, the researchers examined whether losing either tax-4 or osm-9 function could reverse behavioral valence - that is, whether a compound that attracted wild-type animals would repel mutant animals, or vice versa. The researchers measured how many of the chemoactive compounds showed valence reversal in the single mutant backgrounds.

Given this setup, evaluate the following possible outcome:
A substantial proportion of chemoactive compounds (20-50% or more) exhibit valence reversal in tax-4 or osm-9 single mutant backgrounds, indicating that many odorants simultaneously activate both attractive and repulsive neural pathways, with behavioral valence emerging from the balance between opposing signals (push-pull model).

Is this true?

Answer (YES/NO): YES